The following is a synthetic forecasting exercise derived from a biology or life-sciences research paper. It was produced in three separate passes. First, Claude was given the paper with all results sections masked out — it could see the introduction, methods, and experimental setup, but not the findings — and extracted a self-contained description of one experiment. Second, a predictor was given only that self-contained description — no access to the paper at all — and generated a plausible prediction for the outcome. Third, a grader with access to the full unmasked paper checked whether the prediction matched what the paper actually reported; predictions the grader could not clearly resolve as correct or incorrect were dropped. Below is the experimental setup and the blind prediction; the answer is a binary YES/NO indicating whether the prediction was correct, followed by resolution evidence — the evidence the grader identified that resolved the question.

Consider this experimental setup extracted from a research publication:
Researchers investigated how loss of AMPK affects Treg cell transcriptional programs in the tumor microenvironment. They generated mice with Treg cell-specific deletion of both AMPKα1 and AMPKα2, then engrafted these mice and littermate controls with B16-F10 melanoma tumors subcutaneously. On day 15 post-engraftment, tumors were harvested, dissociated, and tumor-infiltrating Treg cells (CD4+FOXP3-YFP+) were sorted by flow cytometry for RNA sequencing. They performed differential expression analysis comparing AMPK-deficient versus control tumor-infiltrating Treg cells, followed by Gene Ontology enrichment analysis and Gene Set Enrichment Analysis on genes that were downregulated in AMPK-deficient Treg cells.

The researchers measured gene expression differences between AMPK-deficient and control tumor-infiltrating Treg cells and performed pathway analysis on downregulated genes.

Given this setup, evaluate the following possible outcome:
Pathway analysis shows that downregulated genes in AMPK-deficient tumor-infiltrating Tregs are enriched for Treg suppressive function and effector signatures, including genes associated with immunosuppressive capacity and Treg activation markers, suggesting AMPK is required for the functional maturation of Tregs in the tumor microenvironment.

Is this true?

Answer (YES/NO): NO